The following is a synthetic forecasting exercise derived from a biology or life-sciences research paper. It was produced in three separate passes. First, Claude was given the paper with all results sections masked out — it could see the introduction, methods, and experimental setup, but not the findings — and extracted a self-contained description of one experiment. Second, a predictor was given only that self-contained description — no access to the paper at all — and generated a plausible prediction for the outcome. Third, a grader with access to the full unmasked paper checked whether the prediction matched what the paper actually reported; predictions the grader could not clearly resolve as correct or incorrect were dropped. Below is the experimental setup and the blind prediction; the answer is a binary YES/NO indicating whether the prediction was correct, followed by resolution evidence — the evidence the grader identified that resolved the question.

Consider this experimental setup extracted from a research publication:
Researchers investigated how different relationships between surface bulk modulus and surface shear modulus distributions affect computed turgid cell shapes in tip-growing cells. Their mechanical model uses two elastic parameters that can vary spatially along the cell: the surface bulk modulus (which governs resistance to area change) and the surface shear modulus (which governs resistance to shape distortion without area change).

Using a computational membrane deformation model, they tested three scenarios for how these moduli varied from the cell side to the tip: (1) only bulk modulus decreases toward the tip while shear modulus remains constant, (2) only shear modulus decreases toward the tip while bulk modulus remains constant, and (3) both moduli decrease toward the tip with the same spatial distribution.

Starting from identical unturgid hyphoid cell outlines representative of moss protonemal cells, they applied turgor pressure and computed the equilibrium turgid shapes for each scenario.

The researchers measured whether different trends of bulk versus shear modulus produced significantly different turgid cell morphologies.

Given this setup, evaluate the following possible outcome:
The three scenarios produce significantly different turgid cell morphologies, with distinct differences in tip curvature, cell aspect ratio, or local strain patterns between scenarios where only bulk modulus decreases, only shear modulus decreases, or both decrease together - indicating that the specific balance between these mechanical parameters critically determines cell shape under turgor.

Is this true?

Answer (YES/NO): NO